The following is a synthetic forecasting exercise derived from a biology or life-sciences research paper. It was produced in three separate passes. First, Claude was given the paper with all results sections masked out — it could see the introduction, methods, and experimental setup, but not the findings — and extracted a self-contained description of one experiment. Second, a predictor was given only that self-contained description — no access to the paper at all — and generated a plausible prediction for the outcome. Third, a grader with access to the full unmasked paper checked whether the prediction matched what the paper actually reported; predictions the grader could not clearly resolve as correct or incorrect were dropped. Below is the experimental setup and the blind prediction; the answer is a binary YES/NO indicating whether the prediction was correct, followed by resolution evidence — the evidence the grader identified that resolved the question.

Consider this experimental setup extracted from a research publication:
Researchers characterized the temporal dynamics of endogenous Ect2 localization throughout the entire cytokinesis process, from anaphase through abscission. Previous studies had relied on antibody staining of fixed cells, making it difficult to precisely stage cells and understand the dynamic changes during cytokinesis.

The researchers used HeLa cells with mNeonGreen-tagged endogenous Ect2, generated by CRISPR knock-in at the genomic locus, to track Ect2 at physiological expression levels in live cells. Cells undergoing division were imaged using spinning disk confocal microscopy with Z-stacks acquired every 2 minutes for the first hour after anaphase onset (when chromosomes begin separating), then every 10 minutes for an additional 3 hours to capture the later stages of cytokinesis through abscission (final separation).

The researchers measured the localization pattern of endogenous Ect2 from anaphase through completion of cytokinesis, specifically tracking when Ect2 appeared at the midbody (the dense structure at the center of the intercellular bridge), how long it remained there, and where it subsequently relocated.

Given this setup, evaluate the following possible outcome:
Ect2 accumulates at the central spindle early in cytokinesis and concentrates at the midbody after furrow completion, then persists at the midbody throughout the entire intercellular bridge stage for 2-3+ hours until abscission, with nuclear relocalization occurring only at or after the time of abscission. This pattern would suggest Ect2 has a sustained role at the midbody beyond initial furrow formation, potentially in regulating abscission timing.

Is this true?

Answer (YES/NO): NO